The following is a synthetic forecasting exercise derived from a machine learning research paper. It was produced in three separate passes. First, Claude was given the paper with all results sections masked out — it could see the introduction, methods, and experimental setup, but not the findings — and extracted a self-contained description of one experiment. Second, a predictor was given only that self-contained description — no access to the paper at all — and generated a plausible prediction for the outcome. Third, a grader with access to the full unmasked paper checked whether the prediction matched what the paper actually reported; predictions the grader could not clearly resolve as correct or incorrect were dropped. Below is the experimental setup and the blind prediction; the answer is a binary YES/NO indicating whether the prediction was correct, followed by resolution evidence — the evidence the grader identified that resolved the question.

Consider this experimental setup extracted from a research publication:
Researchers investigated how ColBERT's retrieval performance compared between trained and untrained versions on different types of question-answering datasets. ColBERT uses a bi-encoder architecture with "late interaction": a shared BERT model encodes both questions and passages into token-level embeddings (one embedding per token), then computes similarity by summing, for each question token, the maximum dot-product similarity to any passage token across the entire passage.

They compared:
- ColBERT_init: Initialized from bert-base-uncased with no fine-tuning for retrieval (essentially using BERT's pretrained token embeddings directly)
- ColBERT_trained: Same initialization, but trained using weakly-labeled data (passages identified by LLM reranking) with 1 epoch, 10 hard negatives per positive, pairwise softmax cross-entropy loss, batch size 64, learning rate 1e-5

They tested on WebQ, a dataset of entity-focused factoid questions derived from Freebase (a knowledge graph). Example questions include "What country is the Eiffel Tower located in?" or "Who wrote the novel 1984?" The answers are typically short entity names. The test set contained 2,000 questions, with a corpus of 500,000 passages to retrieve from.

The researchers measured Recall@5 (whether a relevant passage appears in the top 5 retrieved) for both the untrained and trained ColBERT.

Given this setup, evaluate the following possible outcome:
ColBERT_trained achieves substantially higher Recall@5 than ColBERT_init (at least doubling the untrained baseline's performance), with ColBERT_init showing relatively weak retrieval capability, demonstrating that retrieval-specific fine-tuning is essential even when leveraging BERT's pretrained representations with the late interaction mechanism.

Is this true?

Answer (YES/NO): YES